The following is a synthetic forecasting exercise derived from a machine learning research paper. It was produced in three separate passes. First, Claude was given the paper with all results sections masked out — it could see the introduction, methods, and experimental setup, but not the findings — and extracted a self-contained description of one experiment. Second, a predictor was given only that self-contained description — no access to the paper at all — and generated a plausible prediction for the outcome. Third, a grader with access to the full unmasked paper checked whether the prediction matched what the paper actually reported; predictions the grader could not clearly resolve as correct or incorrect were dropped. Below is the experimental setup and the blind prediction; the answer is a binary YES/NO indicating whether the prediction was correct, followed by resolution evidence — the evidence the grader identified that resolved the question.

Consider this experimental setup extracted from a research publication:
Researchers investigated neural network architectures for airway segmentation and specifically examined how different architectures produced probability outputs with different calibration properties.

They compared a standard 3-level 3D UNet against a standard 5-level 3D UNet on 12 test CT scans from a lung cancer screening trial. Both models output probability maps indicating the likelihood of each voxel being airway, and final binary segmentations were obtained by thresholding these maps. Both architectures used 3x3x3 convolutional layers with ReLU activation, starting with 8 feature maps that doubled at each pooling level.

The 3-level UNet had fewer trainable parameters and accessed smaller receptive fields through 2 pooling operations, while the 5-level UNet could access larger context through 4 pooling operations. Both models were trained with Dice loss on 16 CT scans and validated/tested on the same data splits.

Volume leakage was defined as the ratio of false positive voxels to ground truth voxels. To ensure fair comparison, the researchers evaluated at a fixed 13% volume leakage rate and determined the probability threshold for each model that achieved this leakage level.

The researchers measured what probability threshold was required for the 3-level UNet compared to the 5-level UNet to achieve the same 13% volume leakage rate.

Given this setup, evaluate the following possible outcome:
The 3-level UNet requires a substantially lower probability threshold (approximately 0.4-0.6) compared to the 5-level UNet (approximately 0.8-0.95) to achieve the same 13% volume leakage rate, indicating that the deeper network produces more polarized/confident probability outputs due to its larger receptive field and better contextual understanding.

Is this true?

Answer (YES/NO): NO